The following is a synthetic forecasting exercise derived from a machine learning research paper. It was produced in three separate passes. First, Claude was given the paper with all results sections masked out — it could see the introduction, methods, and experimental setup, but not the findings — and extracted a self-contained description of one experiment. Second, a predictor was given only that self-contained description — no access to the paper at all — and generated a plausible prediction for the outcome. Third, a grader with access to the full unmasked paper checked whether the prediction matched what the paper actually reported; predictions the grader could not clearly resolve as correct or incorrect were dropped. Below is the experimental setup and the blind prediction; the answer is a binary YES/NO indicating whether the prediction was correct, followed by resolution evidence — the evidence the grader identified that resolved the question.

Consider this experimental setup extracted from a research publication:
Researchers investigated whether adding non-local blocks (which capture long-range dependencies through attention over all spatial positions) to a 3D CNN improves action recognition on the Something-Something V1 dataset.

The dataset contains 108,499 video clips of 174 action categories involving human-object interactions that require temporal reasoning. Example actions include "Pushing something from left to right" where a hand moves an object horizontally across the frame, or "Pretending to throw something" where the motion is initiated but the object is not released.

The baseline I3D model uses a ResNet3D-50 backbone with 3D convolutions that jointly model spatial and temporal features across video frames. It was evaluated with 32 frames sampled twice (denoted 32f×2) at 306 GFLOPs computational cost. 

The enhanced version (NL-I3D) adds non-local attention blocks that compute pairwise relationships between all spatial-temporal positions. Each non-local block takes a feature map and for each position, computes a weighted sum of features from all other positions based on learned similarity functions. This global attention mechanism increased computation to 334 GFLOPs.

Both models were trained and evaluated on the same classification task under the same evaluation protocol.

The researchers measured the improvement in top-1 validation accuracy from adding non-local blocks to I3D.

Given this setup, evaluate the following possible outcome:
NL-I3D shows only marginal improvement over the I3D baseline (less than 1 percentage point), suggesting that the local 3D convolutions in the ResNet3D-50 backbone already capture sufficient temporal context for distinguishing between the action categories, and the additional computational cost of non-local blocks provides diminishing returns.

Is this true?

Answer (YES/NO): NO